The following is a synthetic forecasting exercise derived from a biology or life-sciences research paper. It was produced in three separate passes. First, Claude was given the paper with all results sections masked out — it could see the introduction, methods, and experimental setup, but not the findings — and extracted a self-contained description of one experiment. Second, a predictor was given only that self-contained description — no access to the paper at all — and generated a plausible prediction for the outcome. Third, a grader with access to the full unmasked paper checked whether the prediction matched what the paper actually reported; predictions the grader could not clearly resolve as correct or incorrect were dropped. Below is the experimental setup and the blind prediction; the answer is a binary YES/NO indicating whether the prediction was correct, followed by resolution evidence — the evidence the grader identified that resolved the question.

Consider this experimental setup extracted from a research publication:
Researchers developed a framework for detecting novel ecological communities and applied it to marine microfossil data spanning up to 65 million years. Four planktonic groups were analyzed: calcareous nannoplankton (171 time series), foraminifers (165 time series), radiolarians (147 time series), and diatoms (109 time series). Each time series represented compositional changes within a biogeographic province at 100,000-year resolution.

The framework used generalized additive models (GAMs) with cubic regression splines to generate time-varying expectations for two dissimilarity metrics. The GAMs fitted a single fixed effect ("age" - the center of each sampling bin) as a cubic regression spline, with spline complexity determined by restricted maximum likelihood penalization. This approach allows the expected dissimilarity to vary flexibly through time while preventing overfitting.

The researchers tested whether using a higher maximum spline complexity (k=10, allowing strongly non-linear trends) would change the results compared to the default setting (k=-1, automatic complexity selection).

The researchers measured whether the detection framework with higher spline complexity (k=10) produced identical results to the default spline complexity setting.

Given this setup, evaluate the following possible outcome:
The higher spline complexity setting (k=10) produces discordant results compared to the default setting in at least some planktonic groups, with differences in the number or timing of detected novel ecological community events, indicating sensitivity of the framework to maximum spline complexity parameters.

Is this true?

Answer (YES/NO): NO